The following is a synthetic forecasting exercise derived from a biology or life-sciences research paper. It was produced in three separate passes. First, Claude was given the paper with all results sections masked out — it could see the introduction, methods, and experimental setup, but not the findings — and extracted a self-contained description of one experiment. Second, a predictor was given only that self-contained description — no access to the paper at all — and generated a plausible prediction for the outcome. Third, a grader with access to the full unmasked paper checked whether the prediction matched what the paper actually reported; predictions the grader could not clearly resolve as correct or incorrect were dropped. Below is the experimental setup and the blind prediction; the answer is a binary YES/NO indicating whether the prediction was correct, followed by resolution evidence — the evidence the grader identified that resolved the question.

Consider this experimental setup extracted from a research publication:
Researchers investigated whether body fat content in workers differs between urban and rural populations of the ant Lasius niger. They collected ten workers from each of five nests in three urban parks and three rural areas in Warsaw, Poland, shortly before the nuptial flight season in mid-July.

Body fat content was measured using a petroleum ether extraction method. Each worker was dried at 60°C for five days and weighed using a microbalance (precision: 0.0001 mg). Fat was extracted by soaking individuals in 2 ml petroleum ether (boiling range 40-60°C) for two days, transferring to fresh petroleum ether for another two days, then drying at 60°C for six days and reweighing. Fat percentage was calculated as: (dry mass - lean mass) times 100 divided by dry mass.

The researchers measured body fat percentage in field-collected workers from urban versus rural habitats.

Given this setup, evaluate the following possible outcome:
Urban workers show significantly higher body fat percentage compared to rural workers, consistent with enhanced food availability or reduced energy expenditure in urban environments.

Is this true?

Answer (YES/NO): NO